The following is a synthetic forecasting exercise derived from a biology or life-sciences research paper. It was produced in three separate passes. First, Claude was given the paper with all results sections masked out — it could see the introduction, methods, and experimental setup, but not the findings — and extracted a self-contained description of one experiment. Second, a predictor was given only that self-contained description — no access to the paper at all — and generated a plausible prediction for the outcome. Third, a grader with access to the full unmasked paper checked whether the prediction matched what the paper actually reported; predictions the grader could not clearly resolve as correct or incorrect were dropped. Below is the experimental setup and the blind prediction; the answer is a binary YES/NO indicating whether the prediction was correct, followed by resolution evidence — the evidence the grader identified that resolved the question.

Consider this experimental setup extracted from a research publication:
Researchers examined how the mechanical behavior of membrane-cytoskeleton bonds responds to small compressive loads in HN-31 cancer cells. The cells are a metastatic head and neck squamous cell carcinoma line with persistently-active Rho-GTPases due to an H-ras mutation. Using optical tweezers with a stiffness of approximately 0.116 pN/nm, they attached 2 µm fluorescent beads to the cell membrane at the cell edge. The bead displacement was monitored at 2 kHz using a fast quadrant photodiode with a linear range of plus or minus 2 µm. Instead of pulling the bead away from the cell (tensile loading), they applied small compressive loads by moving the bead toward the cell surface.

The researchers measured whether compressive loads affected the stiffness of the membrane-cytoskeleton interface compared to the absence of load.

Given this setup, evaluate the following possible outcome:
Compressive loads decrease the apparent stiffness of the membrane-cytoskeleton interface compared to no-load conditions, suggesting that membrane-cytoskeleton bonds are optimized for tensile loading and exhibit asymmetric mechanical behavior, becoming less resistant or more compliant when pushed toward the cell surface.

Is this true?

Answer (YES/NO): NO